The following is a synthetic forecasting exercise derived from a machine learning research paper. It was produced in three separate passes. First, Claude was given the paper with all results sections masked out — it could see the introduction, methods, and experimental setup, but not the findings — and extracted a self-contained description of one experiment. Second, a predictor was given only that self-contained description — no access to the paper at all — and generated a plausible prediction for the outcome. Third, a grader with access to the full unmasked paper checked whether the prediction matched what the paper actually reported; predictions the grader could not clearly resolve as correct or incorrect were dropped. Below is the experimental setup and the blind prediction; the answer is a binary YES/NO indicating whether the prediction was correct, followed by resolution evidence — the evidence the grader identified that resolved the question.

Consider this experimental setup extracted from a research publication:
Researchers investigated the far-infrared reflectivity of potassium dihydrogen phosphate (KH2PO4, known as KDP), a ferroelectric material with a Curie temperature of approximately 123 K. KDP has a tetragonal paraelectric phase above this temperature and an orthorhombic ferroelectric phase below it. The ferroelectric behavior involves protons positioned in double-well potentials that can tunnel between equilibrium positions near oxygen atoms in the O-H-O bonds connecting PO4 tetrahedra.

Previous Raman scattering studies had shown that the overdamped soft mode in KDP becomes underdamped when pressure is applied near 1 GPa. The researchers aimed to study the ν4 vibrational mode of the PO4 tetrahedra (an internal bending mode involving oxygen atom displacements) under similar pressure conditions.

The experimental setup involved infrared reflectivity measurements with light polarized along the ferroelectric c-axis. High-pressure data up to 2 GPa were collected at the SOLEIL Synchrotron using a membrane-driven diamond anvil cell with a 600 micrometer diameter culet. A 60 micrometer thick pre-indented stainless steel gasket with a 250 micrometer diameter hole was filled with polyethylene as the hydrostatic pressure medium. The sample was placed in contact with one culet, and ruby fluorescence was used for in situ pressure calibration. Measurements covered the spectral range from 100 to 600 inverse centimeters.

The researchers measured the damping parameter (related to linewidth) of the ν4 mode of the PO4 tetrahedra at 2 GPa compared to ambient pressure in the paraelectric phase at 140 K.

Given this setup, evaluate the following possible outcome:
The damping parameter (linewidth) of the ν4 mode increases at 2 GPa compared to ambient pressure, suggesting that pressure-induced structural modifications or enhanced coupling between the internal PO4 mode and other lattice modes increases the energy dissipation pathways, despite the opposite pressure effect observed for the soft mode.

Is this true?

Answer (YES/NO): NO